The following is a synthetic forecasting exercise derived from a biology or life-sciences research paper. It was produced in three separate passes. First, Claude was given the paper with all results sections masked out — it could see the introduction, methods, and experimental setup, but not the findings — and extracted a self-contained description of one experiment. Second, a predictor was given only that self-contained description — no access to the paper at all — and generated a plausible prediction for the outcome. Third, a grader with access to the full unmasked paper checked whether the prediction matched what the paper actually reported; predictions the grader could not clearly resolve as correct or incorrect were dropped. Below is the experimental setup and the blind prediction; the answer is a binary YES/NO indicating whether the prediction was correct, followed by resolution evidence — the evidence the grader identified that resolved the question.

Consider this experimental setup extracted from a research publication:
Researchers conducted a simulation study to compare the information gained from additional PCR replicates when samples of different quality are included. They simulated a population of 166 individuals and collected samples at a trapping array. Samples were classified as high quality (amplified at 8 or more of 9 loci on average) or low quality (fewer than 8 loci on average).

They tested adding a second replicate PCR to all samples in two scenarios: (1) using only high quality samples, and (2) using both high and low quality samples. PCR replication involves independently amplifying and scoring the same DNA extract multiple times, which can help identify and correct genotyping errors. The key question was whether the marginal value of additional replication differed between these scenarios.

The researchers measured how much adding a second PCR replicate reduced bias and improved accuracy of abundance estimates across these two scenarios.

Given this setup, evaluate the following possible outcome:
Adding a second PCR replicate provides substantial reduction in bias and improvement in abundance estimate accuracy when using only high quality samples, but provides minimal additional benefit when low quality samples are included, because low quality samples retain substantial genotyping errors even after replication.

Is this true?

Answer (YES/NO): NO